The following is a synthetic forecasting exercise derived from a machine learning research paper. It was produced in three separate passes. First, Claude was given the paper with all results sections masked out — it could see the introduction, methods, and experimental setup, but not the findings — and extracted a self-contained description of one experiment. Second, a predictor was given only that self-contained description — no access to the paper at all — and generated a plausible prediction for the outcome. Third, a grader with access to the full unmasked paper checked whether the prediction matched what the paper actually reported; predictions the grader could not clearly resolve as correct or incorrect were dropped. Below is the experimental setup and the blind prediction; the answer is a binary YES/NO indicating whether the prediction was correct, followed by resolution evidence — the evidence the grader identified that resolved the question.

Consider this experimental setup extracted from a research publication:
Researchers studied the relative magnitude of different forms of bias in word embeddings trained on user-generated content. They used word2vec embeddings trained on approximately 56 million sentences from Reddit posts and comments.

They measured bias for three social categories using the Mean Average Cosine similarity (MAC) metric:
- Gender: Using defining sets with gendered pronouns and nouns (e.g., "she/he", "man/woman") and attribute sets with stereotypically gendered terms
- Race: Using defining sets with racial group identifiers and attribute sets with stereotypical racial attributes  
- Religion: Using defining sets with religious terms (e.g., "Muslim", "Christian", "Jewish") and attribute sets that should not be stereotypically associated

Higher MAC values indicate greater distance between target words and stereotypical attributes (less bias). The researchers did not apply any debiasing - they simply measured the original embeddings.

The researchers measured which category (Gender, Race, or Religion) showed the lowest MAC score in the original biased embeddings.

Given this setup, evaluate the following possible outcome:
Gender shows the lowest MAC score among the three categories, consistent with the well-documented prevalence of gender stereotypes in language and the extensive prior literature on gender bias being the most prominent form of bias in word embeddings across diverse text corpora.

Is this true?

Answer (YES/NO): YES